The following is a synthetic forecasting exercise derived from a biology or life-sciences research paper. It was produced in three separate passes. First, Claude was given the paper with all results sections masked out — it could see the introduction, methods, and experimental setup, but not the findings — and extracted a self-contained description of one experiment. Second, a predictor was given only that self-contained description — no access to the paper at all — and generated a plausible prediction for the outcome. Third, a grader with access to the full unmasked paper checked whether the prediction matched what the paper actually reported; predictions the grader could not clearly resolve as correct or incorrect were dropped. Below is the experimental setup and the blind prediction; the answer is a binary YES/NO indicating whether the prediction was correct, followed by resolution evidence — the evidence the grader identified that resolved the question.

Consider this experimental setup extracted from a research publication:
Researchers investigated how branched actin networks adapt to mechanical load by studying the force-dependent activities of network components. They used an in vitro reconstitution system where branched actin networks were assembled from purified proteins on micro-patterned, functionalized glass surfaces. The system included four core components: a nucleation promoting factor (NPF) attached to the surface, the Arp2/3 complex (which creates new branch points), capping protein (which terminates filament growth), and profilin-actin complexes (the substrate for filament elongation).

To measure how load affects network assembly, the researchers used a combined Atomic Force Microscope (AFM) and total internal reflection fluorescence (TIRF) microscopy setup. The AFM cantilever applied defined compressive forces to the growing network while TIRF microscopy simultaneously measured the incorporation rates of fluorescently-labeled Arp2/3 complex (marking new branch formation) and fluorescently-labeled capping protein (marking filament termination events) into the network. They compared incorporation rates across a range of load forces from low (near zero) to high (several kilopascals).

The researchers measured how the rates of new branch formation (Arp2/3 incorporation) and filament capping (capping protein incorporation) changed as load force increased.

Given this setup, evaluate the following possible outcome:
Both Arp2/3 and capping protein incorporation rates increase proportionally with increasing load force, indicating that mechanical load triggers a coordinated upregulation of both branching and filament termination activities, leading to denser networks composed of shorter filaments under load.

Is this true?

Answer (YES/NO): NO